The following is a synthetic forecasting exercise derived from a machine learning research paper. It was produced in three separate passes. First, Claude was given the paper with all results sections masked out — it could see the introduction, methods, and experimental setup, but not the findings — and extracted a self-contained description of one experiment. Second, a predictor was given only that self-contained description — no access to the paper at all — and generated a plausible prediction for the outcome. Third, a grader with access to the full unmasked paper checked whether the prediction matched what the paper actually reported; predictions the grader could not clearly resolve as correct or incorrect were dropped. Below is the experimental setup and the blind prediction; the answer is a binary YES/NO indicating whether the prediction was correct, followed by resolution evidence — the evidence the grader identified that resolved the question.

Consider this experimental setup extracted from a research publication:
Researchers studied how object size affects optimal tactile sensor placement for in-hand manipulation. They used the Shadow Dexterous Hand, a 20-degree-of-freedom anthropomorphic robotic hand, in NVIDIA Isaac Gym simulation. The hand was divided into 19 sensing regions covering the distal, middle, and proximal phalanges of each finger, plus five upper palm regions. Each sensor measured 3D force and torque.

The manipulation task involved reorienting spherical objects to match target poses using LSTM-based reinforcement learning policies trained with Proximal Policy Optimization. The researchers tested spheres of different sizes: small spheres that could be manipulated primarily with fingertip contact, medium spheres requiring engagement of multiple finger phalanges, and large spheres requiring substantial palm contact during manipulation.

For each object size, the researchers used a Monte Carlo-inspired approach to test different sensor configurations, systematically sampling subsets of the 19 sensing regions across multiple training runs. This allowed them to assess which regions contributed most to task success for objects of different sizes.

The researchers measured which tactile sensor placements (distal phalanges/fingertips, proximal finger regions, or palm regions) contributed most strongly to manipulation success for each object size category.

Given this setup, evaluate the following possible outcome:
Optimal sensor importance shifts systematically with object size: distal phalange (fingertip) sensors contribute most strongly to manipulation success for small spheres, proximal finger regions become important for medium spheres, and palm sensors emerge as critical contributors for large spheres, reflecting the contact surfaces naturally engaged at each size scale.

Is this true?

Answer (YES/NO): NO